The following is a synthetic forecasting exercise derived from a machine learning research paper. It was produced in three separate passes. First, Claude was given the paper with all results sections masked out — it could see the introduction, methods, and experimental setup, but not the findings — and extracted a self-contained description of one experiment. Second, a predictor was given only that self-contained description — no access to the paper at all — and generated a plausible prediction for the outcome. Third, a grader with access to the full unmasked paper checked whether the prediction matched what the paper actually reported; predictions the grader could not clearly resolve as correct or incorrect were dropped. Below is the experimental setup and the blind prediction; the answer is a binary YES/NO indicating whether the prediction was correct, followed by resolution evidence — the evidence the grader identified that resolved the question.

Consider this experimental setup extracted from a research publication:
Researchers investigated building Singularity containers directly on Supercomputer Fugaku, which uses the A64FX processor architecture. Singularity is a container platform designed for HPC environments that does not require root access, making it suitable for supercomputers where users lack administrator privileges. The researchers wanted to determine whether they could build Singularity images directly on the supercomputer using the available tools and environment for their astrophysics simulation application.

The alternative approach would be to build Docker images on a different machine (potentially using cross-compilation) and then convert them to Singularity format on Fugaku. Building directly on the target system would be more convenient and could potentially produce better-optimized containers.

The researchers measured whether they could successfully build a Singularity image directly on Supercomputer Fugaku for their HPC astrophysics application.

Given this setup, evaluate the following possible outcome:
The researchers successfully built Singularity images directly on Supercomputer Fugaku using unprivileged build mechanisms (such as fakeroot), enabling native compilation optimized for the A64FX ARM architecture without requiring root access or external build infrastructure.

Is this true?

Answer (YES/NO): NO